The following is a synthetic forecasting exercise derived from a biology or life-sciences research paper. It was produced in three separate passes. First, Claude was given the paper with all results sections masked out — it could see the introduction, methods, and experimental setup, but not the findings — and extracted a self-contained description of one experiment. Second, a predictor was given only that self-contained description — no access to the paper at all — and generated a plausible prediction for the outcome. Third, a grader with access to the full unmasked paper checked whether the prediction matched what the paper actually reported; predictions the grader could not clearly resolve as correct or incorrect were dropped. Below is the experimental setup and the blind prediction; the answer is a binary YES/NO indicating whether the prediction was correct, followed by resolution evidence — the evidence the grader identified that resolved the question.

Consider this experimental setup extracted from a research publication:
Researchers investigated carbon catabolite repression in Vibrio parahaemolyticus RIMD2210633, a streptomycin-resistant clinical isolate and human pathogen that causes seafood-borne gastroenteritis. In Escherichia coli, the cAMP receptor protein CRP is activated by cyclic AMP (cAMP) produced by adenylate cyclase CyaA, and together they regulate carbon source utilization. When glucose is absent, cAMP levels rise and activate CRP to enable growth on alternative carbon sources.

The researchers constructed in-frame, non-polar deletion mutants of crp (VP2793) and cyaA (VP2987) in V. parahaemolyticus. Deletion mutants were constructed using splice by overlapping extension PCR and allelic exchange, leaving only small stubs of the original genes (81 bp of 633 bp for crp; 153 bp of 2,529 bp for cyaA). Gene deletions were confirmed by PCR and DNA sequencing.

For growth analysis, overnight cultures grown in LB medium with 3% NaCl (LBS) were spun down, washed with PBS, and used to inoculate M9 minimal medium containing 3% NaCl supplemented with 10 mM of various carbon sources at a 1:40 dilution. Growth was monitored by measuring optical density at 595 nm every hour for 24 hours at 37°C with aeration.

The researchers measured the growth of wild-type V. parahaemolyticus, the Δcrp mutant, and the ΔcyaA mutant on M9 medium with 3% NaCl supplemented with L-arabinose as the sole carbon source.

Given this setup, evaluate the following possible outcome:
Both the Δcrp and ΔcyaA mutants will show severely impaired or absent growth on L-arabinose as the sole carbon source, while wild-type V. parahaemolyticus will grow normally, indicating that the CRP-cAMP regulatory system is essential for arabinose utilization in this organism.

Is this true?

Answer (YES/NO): NO